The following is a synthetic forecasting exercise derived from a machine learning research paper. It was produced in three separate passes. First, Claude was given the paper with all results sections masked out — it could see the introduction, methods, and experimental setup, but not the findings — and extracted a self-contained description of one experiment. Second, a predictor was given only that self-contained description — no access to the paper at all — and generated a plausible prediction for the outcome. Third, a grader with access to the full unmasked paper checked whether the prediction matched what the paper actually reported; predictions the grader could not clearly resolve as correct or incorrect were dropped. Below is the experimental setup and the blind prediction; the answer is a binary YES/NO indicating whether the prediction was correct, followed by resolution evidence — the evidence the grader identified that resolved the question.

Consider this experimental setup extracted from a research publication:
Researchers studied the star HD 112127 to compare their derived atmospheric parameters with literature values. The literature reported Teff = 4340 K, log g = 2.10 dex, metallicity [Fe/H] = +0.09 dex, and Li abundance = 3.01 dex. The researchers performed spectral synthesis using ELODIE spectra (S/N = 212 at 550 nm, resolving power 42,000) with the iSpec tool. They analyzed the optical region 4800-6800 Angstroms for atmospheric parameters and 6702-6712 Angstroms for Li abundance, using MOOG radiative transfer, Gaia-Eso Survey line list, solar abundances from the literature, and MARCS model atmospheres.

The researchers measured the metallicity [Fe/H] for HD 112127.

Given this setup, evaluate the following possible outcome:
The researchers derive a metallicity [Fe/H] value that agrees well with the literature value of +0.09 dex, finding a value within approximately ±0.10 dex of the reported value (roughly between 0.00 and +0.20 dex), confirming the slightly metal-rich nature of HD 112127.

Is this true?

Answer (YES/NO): NO